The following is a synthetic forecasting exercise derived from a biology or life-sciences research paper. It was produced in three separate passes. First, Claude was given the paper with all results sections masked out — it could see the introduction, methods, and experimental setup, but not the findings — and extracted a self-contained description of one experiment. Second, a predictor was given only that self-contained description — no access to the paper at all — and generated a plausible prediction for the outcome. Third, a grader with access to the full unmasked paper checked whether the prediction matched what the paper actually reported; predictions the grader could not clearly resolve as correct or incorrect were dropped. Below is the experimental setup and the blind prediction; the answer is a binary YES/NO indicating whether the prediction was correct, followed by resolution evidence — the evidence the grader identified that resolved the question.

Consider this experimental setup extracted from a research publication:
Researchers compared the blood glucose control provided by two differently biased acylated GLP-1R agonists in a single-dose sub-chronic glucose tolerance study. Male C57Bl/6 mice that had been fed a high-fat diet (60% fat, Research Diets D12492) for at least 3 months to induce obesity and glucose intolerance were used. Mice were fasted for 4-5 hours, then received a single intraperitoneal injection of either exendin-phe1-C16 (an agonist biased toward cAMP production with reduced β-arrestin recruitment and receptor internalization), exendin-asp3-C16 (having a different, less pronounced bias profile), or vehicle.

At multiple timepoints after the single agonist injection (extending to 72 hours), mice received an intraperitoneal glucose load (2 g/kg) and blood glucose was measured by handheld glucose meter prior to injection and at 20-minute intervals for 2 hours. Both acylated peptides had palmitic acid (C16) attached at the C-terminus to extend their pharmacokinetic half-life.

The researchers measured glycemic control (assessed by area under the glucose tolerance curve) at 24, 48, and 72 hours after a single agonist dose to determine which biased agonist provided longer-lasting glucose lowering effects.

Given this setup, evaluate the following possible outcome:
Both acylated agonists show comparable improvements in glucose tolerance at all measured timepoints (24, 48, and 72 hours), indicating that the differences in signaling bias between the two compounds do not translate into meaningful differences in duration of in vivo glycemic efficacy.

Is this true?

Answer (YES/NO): NO